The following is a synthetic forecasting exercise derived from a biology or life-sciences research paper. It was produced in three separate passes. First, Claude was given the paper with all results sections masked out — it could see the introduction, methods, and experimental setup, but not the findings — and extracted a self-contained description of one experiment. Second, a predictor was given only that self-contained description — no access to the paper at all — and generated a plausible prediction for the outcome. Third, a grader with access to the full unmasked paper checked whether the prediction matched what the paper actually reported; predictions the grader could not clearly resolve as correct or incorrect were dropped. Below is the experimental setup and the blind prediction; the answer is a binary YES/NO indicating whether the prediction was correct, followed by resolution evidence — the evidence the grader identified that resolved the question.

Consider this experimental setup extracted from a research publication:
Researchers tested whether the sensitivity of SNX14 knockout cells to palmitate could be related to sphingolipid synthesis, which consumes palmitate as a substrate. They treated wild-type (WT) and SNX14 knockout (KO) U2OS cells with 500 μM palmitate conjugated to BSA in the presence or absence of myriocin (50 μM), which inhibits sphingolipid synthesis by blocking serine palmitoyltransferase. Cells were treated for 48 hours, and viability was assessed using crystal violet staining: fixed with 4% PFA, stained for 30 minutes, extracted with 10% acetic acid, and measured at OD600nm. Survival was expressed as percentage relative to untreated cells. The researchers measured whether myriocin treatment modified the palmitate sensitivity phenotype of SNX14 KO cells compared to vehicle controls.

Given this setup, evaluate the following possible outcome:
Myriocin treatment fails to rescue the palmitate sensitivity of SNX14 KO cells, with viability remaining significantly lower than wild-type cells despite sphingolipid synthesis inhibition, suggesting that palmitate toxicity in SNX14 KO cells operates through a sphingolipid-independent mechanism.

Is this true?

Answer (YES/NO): YES